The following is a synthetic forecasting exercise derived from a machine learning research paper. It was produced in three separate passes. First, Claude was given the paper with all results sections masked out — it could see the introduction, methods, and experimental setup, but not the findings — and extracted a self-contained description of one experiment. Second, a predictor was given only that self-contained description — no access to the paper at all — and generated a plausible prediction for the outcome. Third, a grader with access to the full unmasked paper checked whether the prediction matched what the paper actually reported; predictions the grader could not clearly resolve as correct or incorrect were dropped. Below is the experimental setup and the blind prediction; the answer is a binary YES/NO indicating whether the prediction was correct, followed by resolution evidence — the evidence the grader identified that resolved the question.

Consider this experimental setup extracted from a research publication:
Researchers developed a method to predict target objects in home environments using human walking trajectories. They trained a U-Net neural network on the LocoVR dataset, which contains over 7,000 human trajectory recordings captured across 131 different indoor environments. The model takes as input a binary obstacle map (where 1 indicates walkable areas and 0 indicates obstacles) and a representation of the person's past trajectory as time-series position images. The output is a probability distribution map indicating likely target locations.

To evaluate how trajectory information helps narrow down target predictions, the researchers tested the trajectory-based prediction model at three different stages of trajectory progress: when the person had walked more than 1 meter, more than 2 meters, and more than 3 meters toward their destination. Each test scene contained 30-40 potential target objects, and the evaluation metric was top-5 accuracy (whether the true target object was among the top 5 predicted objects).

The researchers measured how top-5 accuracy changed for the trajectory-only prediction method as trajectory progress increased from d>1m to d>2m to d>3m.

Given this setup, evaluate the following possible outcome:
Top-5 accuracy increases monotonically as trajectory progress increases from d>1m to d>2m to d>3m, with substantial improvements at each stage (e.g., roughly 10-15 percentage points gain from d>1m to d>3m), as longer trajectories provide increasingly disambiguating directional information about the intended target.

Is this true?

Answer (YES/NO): NO